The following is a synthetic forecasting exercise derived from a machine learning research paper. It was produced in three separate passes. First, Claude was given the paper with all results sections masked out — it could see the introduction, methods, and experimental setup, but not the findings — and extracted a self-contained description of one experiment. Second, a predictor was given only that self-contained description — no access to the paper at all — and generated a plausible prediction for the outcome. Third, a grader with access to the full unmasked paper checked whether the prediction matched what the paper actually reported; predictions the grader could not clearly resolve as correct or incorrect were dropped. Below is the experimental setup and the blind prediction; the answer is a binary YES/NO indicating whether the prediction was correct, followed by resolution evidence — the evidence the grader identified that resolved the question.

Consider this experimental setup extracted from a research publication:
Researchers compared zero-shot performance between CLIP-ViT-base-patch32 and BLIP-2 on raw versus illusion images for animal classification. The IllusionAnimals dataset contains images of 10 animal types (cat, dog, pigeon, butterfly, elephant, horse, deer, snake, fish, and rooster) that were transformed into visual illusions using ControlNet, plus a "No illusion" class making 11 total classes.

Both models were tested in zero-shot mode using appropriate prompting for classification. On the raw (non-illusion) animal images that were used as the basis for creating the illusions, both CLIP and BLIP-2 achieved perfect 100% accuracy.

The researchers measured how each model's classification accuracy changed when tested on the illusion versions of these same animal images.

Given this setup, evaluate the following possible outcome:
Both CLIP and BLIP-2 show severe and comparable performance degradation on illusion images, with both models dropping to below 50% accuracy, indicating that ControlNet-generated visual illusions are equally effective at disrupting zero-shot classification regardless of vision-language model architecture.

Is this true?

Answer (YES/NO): NO